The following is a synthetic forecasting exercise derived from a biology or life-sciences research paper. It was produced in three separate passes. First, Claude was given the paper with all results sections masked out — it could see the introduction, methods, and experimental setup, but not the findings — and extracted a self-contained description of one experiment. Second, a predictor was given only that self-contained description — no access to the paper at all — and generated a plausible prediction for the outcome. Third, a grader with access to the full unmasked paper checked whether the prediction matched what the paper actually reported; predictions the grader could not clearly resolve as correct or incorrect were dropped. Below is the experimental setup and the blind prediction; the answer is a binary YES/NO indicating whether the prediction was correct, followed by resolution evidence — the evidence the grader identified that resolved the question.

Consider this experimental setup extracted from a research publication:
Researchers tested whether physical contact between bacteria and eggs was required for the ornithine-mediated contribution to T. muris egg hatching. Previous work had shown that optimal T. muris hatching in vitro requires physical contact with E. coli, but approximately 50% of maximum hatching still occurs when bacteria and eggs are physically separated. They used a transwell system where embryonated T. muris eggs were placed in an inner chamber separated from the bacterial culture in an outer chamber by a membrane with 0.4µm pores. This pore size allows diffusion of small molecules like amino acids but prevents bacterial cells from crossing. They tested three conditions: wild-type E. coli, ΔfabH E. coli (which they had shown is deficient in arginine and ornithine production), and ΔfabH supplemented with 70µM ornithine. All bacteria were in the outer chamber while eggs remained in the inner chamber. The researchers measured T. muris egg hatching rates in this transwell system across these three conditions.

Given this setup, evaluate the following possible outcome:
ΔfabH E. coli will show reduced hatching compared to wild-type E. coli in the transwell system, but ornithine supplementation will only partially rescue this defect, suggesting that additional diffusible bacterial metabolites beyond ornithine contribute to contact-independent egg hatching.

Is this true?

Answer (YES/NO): NO